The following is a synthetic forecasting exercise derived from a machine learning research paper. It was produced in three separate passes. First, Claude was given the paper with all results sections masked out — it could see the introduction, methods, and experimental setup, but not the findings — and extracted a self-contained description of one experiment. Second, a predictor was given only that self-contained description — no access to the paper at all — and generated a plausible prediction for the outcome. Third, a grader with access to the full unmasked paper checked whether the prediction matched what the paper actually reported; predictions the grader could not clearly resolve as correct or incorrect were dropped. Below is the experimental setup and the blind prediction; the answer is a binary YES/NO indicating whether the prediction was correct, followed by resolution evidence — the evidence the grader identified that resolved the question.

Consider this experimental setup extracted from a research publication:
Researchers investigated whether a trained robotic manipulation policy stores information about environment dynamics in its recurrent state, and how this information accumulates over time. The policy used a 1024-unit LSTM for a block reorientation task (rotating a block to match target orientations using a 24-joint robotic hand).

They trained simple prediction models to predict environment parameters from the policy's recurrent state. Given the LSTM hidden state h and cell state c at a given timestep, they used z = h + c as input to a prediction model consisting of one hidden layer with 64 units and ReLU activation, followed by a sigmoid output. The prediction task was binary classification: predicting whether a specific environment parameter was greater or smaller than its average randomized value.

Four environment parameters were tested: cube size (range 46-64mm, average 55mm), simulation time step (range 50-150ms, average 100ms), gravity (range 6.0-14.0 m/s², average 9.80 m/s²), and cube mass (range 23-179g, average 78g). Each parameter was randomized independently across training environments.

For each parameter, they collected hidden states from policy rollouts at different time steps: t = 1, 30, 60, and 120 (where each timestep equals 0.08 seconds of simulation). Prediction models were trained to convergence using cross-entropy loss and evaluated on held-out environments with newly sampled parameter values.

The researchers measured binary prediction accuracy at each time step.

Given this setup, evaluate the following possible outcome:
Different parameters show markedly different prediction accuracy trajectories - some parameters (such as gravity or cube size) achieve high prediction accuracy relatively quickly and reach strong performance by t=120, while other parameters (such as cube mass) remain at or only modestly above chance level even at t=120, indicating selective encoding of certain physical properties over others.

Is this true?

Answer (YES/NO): YES